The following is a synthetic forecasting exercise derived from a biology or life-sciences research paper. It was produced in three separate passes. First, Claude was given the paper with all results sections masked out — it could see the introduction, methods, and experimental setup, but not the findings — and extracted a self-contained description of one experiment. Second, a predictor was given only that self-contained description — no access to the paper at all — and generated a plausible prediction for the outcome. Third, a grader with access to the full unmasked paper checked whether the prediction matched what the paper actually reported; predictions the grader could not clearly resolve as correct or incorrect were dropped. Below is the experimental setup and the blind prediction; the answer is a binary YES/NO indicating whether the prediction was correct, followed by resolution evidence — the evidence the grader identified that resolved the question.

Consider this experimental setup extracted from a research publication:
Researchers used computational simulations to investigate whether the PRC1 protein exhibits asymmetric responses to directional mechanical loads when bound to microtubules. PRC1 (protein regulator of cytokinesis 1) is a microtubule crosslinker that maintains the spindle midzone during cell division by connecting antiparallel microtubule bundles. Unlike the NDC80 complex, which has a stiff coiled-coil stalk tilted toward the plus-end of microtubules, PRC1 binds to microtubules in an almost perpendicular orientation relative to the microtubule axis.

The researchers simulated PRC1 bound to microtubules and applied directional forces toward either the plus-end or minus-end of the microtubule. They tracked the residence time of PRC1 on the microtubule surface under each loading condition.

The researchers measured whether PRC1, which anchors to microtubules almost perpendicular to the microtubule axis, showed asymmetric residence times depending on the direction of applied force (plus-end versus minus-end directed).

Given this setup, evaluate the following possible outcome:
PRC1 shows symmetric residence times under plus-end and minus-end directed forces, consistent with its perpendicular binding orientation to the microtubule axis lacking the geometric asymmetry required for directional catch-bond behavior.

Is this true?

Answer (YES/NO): YES